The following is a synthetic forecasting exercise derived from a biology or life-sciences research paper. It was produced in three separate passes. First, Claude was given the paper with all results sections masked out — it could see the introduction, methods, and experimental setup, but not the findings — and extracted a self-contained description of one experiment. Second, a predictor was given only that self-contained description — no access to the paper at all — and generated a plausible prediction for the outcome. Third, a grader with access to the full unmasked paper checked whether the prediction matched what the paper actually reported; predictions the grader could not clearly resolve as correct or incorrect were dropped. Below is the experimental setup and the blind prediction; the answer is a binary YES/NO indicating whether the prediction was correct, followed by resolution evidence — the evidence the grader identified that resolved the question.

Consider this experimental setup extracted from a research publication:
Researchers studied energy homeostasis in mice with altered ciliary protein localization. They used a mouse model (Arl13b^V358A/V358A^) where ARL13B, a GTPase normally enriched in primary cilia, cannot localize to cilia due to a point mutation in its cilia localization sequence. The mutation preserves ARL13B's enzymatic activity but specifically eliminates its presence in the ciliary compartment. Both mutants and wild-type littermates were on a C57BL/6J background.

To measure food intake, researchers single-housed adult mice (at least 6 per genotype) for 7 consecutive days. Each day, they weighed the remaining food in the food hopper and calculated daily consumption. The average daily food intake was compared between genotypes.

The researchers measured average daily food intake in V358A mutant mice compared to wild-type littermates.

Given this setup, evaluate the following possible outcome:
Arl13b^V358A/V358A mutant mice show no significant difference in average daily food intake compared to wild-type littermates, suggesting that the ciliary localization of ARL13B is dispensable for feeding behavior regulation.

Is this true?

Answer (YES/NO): NO